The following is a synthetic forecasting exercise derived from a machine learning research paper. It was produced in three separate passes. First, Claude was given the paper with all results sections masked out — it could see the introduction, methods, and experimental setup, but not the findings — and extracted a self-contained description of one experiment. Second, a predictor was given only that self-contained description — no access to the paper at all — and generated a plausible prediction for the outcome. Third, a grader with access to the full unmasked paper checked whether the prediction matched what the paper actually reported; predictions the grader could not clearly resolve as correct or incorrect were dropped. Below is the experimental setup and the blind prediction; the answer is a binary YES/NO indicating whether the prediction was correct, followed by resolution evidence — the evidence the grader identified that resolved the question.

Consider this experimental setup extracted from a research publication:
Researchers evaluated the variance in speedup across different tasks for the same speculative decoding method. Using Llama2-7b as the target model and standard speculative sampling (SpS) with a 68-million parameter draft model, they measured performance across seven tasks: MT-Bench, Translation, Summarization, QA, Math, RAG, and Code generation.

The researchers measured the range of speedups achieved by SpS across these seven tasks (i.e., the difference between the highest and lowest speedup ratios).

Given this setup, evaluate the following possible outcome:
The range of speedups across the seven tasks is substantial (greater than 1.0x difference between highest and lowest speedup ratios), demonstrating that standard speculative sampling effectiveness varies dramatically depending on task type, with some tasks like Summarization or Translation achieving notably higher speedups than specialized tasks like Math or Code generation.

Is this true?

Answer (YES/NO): NO